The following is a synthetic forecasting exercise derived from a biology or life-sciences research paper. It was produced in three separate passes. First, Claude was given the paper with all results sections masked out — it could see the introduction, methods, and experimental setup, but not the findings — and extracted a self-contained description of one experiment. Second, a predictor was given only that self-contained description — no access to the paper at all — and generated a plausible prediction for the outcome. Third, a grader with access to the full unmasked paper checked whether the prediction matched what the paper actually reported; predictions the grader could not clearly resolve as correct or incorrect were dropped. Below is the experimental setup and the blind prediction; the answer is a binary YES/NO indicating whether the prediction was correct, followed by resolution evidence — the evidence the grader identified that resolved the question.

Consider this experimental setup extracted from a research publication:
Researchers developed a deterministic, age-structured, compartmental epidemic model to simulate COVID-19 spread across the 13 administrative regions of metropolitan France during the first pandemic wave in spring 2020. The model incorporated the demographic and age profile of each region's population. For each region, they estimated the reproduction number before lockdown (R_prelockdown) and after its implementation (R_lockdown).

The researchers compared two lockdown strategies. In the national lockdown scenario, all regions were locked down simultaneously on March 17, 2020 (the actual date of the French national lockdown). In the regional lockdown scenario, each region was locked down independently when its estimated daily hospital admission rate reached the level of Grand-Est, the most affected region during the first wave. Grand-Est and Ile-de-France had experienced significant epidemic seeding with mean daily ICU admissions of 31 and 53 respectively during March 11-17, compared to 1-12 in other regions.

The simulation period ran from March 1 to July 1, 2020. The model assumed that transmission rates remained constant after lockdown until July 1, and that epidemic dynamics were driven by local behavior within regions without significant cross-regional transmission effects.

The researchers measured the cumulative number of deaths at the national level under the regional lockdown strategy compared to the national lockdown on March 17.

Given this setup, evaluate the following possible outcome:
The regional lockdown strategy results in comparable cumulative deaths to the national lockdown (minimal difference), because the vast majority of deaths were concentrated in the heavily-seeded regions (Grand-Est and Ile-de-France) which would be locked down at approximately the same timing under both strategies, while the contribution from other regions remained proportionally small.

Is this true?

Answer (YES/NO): NO